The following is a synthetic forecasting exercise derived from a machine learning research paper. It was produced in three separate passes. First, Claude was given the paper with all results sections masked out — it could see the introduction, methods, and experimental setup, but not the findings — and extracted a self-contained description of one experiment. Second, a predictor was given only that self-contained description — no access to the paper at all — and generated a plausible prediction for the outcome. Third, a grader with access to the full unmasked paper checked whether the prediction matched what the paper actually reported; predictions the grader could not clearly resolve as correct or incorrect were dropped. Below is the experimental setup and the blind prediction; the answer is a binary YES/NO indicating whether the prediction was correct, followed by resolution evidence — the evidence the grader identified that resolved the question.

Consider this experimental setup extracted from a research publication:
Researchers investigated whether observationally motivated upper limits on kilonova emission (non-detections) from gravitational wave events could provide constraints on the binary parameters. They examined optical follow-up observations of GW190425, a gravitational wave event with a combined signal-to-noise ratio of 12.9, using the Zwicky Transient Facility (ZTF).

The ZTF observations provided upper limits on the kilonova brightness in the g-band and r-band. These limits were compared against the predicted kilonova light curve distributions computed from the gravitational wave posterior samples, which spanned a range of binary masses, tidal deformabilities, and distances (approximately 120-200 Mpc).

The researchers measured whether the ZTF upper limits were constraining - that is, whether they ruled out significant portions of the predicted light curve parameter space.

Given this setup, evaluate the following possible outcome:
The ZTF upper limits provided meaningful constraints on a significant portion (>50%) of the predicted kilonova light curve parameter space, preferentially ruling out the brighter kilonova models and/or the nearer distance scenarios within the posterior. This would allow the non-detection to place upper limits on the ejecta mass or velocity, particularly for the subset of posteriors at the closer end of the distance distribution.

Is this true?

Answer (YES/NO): NO